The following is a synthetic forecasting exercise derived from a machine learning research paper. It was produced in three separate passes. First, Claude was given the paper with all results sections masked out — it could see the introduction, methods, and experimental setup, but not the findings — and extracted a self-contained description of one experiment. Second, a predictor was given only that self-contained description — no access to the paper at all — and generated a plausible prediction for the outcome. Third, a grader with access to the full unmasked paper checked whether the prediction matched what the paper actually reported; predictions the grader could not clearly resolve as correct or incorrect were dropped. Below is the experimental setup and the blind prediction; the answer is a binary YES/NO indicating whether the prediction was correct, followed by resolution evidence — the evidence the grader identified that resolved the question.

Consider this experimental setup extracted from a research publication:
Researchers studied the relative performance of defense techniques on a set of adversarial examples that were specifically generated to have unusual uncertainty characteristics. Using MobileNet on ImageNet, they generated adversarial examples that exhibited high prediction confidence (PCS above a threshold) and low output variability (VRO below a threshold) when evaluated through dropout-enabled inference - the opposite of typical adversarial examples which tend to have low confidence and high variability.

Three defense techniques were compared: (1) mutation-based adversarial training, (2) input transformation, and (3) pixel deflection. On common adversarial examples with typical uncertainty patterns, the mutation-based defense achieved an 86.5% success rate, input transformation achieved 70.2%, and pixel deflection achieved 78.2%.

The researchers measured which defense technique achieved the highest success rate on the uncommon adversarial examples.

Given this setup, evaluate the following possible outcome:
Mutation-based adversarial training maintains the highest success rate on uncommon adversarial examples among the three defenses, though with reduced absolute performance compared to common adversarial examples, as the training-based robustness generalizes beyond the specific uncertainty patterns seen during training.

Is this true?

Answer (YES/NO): NO